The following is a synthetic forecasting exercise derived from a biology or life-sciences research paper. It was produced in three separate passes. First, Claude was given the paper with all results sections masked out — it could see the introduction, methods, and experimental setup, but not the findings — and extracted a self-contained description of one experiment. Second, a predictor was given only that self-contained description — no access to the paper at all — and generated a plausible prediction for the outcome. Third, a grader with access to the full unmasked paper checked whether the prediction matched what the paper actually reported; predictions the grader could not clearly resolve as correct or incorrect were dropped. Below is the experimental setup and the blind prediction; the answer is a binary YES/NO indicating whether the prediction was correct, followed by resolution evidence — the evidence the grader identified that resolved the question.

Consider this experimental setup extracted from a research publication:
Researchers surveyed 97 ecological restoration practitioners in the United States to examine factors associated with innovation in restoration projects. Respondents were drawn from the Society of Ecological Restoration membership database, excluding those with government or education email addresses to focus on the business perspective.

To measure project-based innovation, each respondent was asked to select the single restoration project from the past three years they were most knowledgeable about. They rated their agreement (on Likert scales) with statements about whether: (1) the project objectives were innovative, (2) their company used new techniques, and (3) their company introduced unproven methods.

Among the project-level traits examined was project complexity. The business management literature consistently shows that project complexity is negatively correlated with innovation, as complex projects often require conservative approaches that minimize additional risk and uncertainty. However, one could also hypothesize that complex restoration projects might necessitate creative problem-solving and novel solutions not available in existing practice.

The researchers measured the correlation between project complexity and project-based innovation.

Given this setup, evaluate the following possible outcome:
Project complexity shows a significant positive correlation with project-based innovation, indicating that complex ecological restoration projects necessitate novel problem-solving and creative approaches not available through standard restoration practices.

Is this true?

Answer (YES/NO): YES